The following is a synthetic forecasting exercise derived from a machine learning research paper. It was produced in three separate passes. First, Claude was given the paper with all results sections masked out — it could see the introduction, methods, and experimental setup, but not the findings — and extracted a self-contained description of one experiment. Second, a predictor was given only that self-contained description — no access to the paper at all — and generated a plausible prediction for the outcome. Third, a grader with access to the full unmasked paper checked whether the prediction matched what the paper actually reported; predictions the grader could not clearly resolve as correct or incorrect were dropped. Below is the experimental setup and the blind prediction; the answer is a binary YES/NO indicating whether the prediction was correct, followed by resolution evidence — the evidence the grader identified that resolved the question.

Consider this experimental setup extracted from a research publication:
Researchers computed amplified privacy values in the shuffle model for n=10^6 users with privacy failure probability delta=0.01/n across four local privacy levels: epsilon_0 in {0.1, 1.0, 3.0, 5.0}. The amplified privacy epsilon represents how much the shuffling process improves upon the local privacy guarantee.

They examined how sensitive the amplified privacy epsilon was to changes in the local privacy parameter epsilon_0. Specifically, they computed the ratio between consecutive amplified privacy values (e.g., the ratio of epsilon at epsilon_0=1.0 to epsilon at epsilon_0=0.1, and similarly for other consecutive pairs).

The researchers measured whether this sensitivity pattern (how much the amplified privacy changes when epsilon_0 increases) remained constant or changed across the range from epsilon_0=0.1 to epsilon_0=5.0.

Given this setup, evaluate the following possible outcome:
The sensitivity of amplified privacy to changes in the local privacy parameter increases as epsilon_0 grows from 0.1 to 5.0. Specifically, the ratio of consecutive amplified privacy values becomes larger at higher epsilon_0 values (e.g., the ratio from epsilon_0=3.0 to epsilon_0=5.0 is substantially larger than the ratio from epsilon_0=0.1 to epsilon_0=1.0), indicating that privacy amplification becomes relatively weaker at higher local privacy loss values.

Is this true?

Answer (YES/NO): NO